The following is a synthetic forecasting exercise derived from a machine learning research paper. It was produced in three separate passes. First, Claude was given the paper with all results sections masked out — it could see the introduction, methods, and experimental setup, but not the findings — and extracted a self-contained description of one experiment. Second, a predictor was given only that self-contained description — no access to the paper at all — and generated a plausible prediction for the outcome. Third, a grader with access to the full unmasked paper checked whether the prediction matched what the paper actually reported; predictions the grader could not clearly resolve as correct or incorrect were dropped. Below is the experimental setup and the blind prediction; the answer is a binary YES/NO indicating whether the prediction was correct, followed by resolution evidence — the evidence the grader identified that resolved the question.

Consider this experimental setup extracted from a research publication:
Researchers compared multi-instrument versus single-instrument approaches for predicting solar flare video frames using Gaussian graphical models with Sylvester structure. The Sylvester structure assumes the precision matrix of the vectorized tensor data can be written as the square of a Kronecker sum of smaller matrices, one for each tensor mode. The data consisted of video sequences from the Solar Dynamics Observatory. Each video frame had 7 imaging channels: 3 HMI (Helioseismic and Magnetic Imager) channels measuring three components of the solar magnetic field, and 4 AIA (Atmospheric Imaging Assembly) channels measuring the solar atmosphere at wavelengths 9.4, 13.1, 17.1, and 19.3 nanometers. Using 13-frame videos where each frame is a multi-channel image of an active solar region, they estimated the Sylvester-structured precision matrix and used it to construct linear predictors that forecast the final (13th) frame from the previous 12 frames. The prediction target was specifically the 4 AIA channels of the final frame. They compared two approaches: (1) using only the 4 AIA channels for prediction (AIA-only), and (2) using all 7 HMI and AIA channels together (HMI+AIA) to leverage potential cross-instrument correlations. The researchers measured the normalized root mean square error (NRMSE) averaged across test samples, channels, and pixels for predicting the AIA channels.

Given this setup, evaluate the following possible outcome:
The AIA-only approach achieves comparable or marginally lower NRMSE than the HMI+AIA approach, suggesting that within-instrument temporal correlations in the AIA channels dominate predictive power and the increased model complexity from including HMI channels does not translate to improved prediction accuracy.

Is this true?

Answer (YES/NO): NO